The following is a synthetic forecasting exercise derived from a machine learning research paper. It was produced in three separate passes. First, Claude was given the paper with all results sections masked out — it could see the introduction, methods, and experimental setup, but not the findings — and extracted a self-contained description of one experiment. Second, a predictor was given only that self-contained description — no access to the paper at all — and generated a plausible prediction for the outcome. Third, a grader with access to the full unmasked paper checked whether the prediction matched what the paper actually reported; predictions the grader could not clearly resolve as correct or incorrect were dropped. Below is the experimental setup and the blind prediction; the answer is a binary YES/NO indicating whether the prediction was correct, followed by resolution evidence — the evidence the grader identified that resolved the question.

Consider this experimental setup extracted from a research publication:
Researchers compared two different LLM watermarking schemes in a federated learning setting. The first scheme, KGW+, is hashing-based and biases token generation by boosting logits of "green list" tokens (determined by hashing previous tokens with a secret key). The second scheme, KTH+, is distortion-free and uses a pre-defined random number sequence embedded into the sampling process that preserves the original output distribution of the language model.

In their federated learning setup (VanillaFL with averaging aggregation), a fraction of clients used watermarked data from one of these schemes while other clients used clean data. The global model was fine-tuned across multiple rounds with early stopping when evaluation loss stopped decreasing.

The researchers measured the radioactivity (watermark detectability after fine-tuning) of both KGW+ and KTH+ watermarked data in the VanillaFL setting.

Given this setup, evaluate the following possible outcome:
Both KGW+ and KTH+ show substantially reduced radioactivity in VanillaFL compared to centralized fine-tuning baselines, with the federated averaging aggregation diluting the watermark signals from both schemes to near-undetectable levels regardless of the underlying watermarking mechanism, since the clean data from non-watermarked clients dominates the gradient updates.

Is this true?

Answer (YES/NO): NO